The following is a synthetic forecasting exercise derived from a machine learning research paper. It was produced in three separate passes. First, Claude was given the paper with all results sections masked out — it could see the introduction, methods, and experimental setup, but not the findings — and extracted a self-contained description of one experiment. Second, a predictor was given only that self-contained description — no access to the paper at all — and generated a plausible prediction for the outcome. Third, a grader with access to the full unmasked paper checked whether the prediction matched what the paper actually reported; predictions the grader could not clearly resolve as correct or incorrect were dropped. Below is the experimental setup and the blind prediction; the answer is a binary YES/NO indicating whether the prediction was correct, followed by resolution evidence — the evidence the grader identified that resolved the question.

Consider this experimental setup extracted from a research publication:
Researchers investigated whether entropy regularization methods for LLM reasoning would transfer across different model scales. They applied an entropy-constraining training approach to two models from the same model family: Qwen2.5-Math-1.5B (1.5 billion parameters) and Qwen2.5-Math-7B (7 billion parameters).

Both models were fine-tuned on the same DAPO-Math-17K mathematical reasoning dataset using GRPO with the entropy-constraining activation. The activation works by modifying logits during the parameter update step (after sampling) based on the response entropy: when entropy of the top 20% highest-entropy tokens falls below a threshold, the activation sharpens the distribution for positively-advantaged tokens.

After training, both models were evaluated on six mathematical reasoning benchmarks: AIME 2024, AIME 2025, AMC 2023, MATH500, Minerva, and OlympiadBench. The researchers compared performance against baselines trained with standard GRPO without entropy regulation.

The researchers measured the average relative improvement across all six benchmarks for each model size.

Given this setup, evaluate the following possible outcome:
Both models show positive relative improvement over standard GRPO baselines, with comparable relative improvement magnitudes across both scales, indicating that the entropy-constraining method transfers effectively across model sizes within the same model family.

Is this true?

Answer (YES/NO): NO